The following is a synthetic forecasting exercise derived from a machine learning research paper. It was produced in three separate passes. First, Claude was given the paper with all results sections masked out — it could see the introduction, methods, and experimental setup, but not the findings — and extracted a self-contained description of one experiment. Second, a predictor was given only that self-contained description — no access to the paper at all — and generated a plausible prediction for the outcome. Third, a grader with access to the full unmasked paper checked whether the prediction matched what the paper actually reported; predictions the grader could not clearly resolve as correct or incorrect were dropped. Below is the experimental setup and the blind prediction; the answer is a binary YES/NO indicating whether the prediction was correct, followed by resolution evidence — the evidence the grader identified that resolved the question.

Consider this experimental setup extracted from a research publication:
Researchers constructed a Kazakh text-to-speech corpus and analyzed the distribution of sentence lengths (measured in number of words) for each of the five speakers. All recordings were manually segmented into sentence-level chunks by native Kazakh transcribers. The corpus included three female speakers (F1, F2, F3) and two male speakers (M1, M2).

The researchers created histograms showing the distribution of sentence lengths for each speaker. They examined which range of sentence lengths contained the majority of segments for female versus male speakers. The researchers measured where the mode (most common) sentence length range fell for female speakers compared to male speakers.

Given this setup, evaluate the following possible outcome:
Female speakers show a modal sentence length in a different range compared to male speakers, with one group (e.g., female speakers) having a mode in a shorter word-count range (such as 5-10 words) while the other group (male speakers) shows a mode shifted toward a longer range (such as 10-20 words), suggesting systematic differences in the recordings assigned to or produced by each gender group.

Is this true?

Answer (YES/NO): NO